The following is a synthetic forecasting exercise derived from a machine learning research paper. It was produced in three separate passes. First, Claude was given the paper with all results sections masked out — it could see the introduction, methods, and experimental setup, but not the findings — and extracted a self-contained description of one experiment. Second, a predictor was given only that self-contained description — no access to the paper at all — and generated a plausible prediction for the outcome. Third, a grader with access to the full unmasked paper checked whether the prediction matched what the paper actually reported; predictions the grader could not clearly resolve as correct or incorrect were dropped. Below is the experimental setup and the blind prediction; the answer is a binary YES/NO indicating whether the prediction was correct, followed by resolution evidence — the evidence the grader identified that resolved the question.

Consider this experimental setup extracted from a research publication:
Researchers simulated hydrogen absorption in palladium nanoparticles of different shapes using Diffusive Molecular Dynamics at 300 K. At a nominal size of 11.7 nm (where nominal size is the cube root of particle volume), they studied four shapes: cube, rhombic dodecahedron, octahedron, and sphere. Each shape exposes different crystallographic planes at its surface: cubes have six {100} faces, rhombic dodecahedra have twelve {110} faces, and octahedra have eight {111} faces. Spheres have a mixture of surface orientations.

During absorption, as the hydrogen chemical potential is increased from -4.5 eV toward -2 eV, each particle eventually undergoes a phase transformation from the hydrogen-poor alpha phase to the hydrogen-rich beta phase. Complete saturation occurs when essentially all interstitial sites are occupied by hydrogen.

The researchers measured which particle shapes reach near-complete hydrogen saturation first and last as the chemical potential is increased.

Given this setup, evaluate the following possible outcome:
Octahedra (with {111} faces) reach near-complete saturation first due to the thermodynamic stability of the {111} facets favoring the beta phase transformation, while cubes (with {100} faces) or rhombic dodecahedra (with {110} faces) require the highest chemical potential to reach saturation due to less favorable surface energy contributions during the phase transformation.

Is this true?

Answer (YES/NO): NO